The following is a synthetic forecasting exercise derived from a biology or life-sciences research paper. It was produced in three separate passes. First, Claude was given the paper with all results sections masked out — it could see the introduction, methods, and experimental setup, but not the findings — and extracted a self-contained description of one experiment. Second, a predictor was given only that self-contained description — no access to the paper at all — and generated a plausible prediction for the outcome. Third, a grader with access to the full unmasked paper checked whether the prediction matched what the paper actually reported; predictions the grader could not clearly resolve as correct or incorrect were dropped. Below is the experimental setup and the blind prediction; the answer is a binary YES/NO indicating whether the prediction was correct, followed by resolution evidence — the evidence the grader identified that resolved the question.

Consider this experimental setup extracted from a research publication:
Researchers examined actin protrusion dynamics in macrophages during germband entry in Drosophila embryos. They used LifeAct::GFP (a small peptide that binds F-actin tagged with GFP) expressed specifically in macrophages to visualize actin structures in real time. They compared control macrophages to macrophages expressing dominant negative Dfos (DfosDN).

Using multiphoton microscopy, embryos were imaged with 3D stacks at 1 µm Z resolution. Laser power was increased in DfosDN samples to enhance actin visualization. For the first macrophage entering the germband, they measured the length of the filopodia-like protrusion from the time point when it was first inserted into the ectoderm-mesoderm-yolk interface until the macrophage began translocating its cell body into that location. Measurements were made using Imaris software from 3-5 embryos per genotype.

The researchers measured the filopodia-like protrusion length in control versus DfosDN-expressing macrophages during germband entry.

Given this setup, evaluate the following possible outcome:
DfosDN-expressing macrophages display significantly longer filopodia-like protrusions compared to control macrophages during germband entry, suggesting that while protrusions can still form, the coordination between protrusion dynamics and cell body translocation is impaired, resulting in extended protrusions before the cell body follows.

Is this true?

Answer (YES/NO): YES